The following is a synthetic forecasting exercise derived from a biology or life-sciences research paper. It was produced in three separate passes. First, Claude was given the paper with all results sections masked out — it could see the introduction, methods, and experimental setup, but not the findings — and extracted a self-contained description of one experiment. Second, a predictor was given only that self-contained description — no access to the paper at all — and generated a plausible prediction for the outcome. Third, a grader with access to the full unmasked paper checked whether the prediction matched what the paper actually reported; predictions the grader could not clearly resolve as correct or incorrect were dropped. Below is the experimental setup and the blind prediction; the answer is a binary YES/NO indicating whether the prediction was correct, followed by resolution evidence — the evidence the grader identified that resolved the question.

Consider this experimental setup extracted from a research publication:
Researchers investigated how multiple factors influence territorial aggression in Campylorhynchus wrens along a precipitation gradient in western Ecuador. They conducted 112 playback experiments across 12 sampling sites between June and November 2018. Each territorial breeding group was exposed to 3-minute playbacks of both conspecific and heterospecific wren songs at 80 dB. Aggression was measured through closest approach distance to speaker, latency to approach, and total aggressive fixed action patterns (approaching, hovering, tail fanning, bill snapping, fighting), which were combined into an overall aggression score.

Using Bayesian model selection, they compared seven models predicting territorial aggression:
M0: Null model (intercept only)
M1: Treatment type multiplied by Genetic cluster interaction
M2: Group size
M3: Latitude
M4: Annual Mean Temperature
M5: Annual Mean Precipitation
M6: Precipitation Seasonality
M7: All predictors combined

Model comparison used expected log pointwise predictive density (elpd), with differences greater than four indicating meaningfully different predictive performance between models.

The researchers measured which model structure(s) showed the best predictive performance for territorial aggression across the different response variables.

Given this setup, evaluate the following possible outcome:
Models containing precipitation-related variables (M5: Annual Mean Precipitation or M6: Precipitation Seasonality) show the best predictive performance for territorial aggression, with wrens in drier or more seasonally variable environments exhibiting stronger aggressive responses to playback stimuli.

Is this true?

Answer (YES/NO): NO